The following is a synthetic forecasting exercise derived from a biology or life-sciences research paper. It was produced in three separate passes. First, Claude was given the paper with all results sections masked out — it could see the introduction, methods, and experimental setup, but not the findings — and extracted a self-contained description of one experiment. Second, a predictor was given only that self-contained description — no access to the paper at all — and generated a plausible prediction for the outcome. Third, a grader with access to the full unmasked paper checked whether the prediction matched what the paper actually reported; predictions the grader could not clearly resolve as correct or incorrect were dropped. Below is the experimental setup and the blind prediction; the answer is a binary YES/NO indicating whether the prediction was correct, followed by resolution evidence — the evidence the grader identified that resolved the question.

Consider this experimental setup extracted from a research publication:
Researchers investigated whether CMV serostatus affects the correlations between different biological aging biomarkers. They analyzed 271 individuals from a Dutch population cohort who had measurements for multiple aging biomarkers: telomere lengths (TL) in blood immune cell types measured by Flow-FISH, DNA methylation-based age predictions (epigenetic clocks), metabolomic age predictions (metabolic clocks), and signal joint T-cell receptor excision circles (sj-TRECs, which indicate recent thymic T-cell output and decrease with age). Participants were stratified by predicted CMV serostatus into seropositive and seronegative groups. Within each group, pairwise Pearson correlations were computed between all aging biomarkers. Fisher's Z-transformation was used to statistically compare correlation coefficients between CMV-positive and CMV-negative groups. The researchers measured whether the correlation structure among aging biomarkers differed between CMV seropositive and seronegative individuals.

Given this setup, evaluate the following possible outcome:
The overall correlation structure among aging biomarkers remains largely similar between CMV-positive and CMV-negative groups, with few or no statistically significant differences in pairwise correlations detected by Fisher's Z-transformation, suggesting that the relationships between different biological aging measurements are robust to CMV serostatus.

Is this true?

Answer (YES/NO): NO